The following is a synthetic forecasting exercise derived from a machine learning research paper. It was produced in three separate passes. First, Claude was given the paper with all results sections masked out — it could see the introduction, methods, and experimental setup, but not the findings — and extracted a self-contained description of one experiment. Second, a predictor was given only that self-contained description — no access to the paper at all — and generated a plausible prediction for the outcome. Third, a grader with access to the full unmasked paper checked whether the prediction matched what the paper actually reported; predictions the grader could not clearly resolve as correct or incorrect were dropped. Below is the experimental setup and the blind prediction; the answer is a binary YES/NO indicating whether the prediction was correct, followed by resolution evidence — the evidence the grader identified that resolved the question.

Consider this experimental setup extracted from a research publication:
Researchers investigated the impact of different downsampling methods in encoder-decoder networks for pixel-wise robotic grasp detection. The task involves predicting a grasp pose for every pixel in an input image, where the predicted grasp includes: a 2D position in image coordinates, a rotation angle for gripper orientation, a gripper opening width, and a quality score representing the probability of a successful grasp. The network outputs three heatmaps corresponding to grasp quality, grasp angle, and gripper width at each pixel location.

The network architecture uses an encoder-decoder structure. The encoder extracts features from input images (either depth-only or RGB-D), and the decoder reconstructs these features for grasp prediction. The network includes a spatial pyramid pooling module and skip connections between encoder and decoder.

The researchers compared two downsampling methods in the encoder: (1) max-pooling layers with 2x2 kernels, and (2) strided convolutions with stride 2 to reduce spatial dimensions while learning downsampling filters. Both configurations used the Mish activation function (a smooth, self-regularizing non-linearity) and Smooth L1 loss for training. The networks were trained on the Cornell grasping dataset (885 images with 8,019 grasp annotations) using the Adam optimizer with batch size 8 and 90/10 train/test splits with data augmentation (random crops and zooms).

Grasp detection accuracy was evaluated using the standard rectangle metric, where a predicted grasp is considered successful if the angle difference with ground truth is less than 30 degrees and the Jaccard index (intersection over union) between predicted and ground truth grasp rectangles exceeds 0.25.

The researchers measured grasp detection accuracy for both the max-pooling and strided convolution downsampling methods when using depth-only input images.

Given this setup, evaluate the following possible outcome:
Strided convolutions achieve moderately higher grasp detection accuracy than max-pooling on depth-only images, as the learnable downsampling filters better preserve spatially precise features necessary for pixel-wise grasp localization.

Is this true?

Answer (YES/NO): NO